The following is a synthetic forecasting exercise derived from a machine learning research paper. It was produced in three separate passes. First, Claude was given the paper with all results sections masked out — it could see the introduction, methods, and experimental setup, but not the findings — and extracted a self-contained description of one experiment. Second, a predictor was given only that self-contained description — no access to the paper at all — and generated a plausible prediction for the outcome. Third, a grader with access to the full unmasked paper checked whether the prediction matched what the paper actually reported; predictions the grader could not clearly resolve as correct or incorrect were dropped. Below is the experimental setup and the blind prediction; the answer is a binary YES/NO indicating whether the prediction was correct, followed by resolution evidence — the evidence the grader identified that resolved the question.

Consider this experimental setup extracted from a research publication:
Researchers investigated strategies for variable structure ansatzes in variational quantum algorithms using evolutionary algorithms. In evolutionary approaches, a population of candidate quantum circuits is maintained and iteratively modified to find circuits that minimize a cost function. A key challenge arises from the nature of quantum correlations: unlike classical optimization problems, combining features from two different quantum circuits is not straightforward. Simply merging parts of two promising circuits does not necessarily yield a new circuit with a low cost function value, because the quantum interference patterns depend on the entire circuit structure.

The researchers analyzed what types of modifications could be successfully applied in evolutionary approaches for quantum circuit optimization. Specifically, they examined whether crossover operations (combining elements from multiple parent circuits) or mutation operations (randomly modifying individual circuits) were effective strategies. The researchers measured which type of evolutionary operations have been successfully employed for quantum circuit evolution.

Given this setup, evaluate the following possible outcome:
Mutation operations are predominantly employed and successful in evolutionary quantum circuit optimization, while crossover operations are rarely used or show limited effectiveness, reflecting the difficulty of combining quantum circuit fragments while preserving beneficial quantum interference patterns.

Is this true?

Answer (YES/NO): YES